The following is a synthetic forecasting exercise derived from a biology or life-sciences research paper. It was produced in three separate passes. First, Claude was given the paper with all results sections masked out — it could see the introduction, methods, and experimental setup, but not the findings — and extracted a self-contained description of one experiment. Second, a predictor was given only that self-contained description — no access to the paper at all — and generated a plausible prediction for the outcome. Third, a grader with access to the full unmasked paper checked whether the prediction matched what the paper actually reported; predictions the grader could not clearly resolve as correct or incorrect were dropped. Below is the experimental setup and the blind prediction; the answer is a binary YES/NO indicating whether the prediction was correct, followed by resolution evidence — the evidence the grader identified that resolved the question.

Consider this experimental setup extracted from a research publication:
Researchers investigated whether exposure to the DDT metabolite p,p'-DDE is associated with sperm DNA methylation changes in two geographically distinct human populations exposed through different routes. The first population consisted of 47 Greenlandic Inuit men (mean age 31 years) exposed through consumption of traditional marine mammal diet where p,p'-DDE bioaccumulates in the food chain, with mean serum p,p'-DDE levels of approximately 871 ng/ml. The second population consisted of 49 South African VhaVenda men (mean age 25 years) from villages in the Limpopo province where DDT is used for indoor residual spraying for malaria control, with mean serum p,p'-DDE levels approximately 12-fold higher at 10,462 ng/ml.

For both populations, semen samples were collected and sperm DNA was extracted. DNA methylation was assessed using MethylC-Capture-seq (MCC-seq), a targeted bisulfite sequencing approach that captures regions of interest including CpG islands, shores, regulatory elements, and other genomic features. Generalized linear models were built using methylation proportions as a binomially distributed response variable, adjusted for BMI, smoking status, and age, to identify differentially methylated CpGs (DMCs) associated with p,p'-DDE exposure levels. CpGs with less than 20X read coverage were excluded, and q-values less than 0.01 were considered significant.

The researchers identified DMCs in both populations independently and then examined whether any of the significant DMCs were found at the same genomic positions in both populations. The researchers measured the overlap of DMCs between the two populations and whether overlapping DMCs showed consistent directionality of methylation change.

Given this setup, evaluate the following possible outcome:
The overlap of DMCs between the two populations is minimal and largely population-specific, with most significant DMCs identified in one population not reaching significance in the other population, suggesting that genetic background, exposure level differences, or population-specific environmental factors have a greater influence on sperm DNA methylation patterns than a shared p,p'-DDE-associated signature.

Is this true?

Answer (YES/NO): NO